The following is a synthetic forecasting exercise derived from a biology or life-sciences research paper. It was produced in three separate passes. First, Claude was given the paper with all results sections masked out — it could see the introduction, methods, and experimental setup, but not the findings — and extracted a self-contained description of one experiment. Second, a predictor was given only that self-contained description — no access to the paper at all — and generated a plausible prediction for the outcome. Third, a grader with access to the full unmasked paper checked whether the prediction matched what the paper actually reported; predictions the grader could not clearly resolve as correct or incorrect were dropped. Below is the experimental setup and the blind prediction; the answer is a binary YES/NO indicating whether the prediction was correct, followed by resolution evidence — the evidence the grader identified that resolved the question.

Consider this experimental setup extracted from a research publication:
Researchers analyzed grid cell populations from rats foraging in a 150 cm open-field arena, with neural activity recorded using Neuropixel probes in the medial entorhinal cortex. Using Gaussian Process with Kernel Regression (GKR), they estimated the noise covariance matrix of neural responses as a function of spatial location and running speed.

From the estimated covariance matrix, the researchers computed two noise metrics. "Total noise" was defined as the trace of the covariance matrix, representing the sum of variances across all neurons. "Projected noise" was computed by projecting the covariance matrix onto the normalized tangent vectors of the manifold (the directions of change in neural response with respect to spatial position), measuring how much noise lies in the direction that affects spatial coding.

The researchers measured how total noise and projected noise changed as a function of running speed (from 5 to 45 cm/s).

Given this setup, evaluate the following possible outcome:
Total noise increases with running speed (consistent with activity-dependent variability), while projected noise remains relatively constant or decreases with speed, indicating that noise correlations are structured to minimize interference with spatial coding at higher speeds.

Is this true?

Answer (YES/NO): NO